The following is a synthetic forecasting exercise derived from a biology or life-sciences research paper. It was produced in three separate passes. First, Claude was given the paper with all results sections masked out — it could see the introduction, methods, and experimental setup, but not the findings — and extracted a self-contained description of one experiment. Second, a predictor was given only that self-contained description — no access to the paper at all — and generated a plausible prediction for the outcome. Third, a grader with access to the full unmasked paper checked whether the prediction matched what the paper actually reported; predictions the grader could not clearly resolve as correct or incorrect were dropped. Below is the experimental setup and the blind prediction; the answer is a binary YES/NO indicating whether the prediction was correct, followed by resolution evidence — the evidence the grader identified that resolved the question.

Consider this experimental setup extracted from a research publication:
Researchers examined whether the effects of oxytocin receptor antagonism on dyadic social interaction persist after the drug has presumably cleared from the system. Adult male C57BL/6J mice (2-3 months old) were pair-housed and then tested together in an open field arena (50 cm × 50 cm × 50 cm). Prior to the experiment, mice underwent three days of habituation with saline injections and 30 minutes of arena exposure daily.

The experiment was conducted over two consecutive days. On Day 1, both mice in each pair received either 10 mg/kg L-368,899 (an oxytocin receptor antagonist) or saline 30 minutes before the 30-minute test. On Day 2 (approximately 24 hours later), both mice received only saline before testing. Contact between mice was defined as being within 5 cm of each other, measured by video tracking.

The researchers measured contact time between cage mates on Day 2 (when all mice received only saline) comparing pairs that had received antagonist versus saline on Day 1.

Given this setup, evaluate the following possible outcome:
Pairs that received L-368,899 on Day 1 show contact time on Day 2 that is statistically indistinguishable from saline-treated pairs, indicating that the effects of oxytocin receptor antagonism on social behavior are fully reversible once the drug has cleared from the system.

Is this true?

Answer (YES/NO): NO